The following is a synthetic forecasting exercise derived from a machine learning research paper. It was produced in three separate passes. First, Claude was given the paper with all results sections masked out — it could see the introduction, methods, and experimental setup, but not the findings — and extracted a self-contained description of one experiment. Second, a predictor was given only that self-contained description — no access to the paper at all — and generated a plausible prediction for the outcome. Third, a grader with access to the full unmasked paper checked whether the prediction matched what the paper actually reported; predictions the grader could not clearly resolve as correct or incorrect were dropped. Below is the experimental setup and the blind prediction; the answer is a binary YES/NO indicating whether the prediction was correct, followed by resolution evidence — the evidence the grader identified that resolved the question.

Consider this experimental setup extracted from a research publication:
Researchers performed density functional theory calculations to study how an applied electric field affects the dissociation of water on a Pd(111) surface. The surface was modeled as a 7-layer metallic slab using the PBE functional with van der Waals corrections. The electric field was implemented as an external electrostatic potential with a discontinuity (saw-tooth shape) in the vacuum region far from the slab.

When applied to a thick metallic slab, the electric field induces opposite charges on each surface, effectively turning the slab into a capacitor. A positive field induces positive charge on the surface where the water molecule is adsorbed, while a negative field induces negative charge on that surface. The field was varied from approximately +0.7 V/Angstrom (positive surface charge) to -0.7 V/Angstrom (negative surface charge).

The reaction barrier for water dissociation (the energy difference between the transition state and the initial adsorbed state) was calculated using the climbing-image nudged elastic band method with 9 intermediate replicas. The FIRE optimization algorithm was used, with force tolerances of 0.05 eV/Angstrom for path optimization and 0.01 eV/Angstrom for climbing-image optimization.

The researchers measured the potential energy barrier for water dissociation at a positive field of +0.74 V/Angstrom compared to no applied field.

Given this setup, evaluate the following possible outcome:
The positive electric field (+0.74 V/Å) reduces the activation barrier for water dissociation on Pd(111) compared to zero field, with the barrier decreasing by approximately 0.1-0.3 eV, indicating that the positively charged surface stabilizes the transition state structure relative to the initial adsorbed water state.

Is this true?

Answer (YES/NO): NO